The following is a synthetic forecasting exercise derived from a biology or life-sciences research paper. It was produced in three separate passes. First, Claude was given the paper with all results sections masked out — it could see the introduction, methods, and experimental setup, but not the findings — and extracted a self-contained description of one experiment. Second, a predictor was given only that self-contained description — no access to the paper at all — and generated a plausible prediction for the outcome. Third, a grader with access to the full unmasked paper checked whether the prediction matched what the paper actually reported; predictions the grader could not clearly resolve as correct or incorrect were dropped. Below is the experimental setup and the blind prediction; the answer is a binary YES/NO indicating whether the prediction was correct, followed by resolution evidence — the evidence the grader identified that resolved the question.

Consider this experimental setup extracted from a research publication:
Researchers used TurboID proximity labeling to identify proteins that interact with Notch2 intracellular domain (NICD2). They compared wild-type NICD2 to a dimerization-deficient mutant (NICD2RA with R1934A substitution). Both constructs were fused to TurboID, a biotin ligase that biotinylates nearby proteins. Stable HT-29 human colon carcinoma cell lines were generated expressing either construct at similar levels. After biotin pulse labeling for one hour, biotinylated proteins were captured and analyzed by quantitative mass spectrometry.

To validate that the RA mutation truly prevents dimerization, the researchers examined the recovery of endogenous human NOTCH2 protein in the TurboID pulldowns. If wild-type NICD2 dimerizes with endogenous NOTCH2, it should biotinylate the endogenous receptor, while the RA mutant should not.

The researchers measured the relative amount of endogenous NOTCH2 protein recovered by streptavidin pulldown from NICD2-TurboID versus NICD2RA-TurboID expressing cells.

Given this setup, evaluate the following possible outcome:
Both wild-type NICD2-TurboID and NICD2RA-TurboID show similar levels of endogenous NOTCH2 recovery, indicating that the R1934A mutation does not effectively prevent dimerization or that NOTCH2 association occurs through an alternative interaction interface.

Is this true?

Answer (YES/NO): NO